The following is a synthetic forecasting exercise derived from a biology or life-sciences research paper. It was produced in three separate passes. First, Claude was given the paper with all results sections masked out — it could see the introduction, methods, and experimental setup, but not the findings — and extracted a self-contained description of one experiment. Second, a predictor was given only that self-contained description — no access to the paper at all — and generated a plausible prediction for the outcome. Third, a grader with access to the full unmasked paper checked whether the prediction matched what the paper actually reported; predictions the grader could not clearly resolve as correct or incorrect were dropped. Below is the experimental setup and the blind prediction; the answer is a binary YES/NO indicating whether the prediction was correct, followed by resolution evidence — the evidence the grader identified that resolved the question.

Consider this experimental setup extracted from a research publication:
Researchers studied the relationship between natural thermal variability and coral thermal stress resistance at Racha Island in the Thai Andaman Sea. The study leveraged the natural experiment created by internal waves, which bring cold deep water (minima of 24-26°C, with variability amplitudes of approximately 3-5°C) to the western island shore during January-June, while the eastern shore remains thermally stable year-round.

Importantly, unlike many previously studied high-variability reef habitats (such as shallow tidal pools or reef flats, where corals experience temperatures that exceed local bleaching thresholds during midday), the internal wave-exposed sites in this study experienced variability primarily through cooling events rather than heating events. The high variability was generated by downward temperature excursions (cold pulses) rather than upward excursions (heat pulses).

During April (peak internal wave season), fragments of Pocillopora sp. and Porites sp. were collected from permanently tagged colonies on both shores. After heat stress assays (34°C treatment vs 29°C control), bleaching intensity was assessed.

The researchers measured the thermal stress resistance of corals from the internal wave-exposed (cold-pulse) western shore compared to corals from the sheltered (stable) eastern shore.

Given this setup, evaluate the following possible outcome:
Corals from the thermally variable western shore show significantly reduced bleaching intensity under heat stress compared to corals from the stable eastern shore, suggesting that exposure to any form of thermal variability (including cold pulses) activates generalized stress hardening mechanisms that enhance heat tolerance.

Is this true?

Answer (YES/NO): YES